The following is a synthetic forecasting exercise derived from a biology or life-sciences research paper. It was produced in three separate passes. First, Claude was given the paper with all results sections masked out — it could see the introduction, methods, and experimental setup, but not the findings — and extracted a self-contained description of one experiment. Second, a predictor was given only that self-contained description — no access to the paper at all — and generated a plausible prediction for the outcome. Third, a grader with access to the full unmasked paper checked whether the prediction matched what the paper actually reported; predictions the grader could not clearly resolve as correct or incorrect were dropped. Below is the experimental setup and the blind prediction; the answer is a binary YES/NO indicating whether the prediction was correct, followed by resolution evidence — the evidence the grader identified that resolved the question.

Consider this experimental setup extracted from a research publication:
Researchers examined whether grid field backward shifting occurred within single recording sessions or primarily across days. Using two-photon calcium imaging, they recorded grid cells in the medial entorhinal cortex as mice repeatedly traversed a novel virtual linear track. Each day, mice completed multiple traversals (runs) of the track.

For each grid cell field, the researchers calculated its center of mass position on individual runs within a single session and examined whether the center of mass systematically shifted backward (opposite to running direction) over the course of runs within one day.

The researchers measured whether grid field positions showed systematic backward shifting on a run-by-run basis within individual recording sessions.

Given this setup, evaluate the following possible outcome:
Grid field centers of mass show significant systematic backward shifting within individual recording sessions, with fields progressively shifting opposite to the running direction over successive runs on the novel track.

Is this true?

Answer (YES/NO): YES